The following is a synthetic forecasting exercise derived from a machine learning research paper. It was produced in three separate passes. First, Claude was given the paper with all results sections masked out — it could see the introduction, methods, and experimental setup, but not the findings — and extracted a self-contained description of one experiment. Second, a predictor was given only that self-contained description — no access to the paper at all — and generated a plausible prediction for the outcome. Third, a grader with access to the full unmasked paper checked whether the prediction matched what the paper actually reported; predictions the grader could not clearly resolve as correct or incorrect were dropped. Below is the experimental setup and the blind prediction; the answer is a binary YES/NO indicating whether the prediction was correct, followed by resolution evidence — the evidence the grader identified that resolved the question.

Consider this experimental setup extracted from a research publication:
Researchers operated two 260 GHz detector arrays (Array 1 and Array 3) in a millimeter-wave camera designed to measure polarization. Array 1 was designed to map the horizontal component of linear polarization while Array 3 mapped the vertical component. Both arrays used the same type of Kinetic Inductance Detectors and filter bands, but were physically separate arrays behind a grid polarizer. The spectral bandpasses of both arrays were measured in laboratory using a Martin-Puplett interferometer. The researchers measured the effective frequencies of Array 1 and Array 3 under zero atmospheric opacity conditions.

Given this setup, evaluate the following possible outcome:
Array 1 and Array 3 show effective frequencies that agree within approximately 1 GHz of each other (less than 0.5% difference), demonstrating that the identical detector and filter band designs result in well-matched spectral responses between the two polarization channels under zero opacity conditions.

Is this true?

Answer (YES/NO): NO